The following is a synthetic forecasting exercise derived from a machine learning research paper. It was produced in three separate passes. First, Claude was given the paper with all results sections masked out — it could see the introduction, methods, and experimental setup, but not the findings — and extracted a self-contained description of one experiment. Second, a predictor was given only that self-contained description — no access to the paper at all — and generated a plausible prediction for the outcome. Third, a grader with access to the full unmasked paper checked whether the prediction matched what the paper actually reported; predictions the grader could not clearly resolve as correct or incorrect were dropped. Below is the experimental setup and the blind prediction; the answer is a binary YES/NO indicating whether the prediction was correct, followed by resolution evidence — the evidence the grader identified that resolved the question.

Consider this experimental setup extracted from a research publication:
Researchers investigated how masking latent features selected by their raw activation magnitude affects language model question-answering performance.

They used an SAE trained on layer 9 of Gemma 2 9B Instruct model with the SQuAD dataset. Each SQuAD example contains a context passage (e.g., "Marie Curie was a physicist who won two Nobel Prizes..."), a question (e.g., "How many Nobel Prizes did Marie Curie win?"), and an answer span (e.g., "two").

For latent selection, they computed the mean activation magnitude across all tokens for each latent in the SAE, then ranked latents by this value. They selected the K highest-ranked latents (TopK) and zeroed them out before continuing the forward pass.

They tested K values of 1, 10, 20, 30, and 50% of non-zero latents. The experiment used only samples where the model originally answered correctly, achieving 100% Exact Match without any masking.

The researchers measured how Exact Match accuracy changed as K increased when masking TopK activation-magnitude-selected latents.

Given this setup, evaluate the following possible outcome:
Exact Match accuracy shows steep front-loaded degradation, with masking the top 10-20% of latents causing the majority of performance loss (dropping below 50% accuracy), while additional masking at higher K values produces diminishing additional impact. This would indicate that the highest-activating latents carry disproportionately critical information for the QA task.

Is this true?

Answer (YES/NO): NO